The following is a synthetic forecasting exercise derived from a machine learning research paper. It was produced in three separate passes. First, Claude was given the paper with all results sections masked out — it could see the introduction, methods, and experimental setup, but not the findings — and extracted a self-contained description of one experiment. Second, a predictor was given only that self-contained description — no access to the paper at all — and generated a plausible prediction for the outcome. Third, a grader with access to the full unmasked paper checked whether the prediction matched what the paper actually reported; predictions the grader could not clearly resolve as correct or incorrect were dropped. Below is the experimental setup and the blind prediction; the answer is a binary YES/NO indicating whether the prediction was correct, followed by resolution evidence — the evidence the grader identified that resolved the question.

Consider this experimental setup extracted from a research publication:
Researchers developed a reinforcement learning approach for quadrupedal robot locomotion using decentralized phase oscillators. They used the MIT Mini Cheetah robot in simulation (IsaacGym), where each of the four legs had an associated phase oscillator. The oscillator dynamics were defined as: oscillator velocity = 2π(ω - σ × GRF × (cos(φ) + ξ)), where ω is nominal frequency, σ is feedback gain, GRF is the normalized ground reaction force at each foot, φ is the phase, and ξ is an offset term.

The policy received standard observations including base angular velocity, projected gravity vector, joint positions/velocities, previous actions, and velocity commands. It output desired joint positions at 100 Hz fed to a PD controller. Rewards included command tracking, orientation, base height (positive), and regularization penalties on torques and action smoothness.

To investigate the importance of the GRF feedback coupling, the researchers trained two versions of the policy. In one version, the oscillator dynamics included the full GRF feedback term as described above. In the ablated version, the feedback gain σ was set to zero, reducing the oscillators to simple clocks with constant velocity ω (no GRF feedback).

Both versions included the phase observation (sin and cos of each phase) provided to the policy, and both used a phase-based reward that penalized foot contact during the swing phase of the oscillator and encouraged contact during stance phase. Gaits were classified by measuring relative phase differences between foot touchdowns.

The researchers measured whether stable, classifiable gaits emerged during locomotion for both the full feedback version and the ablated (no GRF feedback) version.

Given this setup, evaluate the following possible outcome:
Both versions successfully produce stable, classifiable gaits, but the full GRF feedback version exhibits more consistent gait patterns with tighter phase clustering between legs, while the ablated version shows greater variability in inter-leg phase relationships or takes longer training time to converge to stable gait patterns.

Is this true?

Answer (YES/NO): YES